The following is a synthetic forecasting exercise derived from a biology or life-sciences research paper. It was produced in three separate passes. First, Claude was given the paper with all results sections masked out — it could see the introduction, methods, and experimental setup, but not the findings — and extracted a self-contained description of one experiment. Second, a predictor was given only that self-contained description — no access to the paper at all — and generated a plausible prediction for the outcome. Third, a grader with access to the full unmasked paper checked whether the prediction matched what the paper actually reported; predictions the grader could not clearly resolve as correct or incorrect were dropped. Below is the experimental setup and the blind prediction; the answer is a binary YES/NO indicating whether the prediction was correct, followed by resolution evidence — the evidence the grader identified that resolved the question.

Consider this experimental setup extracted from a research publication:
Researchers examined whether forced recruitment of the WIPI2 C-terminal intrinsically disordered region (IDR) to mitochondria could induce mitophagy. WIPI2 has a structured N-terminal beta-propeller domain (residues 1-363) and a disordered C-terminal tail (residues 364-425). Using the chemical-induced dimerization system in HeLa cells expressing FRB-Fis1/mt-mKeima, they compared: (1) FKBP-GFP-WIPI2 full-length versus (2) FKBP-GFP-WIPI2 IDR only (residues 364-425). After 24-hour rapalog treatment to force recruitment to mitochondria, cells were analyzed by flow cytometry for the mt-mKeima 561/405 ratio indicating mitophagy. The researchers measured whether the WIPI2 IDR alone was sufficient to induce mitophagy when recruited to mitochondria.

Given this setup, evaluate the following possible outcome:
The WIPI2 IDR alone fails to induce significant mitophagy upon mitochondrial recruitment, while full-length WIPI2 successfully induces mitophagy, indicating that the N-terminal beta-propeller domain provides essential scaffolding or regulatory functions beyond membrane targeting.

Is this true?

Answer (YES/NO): YES